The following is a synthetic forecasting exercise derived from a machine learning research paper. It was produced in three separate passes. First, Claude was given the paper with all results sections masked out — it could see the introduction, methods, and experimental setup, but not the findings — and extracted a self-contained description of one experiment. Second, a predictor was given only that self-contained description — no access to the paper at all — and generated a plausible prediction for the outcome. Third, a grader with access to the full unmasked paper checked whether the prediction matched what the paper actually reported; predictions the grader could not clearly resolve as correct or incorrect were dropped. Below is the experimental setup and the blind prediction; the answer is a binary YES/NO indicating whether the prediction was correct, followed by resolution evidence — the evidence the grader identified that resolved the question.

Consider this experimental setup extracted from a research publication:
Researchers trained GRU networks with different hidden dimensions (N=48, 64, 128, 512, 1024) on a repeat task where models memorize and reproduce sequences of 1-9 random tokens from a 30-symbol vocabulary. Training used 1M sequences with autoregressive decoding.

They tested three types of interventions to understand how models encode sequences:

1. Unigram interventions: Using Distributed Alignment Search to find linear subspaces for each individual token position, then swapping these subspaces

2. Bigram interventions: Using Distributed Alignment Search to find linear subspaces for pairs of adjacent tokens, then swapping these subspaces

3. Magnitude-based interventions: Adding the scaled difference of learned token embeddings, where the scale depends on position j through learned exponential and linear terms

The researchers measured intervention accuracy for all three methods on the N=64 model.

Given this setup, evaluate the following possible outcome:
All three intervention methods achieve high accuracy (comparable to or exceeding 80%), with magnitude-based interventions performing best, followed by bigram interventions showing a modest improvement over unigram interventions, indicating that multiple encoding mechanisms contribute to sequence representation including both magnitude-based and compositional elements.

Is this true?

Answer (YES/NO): NO